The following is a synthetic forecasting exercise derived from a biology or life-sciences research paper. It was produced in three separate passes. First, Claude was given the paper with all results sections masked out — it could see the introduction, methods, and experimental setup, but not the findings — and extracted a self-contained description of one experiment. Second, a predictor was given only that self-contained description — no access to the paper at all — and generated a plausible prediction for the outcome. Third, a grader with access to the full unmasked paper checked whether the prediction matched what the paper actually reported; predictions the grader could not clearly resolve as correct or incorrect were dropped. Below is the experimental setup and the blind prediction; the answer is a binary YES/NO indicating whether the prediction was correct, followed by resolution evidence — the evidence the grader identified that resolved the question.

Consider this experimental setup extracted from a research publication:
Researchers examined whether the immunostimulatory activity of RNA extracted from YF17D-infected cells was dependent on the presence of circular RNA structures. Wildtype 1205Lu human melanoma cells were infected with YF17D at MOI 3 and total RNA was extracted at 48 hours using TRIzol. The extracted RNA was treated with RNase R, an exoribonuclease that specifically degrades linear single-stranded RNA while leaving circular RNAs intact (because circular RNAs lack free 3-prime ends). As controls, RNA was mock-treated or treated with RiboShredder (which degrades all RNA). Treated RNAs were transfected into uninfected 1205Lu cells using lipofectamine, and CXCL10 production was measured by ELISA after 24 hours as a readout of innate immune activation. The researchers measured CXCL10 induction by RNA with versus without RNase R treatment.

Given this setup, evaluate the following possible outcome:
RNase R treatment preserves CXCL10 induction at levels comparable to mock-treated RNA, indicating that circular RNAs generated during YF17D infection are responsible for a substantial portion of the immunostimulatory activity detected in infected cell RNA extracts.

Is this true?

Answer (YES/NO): NO